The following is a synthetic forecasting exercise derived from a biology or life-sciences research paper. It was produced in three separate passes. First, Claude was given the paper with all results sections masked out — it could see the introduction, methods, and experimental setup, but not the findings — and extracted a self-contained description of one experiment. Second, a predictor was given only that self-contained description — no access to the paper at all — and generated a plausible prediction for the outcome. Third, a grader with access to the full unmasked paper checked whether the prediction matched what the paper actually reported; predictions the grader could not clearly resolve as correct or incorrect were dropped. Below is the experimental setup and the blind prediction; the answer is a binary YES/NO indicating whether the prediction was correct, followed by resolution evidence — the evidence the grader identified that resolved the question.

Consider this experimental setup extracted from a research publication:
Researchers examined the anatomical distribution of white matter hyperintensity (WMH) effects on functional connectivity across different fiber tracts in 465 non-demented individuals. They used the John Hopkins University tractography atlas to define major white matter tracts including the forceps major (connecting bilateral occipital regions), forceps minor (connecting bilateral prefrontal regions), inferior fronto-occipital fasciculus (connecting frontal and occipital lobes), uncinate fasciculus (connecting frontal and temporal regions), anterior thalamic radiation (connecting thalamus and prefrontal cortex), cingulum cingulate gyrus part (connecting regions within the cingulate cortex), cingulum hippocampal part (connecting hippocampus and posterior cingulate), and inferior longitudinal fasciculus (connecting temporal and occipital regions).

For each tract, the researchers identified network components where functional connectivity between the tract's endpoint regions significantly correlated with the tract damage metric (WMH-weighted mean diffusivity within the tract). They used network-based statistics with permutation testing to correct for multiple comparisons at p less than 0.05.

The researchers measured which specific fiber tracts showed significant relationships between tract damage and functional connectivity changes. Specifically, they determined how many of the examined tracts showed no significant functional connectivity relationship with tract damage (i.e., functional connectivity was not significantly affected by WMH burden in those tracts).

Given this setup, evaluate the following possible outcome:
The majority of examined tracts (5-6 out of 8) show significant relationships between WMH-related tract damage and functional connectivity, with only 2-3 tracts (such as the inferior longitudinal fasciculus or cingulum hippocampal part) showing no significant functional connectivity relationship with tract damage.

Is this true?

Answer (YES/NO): NO